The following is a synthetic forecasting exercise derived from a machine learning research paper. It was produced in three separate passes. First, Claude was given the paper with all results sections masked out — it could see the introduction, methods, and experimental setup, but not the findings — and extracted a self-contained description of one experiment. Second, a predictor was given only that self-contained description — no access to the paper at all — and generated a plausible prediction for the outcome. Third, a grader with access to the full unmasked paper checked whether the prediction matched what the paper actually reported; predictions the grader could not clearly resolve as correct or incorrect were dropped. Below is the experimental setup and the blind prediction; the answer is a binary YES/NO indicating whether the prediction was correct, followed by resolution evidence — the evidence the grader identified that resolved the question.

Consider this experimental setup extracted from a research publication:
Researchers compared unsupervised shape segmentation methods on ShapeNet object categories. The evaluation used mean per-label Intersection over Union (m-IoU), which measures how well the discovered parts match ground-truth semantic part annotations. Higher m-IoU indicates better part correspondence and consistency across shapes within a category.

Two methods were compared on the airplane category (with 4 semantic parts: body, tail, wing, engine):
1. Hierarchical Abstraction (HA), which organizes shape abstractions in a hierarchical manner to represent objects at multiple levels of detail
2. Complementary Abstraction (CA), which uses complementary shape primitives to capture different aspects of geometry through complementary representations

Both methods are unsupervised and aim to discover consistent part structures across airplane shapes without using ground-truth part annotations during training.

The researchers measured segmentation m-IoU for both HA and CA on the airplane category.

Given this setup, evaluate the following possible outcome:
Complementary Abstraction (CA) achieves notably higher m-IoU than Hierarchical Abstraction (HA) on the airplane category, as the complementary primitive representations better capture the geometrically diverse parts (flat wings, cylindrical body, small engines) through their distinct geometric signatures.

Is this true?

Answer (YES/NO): YES